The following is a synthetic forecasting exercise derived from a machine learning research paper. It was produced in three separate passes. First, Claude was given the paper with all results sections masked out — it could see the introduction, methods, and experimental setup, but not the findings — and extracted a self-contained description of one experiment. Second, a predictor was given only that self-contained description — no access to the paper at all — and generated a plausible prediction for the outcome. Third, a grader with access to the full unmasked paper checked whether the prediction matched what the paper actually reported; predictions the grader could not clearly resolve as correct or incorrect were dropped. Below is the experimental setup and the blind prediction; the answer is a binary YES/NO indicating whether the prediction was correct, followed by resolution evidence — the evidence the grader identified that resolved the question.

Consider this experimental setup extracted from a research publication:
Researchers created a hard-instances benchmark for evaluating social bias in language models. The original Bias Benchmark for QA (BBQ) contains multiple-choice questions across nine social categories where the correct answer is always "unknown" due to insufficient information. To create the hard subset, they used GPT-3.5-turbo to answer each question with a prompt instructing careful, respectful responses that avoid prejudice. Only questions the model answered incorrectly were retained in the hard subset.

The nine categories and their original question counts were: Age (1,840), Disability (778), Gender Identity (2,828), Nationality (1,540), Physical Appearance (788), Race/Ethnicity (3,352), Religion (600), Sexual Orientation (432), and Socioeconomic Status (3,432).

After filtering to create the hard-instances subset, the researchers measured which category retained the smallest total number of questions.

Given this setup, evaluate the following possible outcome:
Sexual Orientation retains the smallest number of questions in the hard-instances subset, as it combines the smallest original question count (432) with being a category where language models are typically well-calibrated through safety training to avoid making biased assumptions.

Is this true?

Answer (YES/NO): YES